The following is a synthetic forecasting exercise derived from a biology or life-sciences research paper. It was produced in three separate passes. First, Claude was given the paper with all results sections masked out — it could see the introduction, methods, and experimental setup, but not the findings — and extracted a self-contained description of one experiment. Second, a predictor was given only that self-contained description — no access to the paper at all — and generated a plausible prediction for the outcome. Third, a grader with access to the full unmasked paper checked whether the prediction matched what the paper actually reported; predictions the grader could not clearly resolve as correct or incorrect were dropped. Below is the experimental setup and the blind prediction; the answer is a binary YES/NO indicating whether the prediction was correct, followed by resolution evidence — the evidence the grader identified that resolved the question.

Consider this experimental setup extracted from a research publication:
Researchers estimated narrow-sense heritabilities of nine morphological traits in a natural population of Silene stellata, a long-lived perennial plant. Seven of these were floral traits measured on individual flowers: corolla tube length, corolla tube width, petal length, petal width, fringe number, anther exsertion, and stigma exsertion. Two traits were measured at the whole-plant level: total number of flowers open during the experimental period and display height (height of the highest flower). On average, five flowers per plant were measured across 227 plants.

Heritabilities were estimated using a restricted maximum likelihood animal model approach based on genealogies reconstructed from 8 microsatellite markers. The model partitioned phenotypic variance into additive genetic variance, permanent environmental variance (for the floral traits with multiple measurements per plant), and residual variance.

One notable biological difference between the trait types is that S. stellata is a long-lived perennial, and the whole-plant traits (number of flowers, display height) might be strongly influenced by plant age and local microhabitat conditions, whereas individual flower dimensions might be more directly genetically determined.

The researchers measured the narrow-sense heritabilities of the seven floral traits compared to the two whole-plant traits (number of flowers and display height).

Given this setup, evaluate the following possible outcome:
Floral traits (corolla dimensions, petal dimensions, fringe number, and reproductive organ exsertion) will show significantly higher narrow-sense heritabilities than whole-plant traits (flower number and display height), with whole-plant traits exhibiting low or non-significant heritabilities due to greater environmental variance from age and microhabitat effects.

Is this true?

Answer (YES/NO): YES